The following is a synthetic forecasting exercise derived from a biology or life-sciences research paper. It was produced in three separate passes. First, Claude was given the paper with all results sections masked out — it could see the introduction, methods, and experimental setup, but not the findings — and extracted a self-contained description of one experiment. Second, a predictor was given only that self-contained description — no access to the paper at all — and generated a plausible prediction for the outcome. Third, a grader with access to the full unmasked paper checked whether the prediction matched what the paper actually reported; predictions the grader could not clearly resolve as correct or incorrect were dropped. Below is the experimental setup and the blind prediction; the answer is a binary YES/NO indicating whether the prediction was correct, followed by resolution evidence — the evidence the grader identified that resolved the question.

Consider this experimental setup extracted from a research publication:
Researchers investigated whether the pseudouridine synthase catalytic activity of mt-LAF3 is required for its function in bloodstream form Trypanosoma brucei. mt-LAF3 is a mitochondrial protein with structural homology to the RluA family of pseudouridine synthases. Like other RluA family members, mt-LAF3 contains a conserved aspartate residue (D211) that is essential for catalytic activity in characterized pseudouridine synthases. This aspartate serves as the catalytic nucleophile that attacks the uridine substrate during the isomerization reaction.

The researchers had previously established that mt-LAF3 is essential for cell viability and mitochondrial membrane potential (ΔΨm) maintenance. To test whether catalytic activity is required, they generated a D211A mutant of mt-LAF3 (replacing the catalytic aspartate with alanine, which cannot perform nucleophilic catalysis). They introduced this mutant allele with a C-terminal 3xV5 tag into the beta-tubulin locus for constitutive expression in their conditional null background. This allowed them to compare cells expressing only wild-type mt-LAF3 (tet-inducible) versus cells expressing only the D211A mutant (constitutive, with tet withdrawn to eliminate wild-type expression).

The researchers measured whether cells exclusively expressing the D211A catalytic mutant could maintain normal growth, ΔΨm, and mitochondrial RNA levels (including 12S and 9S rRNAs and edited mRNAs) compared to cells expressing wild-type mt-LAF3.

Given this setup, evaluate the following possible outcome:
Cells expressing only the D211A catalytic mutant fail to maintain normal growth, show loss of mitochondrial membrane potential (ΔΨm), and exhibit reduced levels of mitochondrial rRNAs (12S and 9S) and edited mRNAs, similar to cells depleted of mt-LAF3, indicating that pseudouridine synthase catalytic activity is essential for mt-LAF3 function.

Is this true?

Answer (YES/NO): NO